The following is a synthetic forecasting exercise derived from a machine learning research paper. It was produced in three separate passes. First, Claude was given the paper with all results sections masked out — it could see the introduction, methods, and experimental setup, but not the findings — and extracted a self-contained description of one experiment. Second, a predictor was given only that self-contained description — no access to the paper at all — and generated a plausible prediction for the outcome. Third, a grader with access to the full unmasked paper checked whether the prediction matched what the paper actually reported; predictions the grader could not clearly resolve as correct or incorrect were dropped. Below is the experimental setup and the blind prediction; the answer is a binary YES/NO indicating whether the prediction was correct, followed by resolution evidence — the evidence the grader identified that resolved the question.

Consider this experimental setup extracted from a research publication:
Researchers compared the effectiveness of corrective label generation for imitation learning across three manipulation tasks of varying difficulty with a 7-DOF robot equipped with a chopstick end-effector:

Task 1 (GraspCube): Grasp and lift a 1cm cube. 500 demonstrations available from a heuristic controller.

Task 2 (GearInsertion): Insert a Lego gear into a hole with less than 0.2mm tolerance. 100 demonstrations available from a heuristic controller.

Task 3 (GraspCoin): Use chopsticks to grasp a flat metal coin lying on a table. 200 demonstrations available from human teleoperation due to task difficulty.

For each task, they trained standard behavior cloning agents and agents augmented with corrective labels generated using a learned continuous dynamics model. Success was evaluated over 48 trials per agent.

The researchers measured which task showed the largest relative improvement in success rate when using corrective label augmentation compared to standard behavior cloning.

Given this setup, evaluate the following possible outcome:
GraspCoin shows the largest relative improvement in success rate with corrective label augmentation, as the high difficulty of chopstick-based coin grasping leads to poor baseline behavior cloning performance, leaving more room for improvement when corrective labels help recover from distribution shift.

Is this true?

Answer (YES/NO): NO